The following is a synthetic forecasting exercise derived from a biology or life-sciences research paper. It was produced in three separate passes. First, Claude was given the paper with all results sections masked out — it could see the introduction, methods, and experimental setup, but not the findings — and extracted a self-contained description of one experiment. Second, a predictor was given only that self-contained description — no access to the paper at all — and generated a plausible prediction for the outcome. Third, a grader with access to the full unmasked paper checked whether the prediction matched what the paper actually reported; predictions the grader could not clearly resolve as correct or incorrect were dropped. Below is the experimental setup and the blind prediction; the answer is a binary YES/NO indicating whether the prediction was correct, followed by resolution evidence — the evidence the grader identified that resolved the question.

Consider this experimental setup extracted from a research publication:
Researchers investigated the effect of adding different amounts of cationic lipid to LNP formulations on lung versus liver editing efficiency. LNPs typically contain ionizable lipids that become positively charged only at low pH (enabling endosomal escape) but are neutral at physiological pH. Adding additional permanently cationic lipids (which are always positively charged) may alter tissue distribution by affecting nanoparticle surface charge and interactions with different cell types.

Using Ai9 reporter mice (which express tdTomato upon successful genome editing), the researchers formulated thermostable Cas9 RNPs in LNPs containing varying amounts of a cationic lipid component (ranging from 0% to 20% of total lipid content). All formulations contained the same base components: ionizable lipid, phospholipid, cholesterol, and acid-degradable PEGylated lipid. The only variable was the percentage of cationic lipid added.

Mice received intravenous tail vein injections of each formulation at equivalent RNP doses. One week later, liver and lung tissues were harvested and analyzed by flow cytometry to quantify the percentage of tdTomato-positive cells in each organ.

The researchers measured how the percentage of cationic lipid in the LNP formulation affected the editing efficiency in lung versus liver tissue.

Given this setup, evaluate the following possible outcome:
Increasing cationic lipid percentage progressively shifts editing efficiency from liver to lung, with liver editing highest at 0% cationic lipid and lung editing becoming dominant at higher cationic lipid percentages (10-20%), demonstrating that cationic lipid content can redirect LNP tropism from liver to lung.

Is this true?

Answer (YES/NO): NO